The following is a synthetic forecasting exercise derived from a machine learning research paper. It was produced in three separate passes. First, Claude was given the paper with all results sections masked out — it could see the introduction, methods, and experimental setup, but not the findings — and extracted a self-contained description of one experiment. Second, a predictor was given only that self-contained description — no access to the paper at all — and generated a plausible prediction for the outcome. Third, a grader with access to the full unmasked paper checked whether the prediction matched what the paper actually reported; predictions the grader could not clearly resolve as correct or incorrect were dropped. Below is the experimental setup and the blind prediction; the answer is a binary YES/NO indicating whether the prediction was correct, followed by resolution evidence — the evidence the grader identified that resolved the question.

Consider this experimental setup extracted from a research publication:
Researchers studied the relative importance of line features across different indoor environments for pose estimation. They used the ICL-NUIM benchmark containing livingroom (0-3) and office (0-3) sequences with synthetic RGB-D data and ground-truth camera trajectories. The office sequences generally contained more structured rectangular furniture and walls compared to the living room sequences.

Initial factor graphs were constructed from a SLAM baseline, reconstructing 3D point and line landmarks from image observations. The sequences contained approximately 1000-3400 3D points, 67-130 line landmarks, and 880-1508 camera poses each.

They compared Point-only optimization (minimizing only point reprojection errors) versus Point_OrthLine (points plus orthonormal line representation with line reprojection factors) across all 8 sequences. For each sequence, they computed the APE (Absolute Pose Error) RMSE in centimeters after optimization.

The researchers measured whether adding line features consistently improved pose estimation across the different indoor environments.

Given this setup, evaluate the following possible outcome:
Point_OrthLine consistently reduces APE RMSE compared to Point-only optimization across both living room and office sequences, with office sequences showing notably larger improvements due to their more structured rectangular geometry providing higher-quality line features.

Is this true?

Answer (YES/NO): NO